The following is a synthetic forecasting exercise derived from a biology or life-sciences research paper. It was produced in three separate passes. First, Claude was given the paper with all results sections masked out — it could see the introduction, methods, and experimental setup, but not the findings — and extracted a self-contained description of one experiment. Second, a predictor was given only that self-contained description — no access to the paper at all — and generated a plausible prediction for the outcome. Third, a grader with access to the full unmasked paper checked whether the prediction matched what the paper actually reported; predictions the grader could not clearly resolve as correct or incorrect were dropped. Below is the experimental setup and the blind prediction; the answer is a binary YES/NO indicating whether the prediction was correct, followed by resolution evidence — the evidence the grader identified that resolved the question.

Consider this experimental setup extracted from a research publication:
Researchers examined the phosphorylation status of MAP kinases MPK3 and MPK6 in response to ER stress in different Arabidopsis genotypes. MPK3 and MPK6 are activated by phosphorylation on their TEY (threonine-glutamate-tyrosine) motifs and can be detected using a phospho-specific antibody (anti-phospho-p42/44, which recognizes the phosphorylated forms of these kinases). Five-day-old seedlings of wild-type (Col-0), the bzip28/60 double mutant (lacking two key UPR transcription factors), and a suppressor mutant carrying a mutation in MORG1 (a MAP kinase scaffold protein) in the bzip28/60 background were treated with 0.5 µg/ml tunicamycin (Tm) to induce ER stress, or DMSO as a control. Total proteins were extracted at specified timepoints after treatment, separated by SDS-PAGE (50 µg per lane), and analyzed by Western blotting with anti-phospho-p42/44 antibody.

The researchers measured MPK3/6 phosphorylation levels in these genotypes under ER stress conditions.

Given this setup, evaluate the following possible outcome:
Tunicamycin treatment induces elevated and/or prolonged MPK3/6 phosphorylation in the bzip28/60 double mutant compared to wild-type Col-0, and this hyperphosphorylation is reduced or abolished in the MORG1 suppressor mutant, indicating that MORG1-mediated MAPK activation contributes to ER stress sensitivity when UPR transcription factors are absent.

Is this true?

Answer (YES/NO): NO